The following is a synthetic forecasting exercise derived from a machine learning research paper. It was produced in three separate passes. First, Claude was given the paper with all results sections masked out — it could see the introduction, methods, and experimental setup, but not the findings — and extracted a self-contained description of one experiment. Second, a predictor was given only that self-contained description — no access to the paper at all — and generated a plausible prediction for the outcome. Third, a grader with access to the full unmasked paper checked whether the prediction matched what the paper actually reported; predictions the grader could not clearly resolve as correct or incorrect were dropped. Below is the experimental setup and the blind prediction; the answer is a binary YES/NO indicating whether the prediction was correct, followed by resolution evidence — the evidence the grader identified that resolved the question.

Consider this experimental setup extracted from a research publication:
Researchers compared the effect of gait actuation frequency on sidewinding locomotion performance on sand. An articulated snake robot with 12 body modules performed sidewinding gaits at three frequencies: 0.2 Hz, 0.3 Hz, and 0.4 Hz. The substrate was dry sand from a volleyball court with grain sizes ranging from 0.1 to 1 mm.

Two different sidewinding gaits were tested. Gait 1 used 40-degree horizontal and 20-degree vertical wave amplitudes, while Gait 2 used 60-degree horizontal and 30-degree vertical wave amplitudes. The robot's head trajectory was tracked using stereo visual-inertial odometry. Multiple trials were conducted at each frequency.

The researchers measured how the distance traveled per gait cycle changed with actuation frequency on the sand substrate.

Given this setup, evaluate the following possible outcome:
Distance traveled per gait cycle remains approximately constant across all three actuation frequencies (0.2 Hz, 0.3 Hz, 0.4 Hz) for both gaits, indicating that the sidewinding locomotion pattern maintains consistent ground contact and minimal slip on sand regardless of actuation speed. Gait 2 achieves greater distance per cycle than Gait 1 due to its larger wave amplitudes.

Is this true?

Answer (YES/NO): NO